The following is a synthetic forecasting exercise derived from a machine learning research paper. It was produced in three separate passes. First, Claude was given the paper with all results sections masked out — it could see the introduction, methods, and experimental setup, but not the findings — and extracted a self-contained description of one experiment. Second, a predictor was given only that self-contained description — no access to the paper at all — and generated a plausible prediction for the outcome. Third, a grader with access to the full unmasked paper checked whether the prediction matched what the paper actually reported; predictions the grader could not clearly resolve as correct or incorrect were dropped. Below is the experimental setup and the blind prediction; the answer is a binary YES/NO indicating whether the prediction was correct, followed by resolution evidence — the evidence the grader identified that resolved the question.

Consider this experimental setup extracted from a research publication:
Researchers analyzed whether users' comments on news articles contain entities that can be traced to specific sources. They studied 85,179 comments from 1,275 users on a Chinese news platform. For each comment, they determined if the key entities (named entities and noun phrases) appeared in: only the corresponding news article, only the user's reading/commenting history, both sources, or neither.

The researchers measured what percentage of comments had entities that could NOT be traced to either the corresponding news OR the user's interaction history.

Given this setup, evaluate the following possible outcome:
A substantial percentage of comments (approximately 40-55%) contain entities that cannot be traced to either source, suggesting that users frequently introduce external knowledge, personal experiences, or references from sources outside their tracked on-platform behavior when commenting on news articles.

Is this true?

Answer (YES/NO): NO